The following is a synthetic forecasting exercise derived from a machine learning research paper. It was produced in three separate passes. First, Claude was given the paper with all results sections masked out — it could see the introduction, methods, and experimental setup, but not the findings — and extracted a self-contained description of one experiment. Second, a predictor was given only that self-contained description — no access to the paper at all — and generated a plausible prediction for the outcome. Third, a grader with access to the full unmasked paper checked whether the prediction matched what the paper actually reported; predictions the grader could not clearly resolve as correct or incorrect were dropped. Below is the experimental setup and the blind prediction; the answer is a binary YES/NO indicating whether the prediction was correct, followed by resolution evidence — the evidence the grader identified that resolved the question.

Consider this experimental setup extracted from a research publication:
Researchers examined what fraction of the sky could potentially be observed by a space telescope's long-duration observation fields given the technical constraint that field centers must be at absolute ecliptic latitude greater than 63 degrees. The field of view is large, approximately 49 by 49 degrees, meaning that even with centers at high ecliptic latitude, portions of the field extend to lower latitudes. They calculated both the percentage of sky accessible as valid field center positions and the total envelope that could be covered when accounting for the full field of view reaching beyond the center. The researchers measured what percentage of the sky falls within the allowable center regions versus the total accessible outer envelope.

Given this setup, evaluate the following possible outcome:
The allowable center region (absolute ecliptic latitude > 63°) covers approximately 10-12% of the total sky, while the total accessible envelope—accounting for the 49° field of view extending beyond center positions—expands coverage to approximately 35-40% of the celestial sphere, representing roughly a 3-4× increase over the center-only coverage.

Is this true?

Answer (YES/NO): YES